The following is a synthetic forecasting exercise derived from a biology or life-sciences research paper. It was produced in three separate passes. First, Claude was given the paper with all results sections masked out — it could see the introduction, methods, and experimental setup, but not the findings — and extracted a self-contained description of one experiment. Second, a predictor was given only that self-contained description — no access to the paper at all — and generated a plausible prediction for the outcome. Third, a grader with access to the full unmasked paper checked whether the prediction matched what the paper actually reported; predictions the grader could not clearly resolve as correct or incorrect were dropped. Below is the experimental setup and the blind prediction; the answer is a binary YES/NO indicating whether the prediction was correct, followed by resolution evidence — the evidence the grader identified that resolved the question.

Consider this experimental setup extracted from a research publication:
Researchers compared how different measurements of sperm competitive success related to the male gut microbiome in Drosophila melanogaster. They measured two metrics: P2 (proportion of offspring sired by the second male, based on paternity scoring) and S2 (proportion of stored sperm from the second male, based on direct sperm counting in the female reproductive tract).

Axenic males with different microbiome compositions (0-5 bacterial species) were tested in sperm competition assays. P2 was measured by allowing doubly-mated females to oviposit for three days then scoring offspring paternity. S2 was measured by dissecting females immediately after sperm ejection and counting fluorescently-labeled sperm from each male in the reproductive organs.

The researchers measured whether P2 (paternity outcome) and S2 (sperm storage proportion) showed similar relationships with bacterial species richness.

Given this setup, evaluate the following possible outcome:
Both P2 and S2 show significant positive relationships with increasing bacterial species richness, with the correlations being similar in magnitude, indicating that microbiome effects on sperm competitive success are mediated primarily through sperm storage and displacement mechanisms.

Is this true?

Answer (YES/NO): NO